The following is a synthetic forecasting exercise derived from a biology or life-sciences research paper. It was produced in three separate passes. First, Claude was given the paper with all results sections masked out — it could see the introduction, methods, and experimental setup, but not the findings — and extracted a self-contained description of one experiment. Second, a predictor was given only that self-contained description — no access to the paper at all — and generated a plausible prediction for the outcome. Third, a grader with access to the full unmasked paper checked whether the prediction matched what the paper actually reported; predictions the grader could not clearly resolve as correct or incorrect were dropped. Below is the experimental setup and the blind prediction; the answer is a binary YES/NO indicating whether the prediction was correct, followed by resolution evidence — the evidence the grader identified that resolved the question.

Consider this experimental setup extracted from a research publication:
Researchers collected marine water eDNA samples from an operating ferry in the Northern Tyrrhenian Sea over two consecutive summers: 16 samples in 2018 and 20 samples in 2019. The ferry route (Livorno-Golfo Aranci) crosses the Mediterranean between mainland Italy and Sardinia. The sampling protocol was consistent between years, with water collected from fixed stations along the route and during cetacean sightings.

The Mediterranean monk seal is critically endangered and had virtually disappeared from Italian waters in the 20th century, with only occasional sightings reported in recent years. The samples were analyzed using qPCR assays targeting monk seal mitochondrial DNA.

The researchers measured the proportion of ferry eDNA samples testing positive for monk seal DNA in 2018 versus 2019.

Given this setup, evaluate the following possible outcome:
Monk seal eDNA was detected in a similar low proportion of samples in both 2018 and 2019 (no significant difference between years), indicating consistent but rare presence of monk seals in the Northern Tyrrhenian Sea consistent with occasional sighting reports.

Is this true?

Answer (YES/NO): NO